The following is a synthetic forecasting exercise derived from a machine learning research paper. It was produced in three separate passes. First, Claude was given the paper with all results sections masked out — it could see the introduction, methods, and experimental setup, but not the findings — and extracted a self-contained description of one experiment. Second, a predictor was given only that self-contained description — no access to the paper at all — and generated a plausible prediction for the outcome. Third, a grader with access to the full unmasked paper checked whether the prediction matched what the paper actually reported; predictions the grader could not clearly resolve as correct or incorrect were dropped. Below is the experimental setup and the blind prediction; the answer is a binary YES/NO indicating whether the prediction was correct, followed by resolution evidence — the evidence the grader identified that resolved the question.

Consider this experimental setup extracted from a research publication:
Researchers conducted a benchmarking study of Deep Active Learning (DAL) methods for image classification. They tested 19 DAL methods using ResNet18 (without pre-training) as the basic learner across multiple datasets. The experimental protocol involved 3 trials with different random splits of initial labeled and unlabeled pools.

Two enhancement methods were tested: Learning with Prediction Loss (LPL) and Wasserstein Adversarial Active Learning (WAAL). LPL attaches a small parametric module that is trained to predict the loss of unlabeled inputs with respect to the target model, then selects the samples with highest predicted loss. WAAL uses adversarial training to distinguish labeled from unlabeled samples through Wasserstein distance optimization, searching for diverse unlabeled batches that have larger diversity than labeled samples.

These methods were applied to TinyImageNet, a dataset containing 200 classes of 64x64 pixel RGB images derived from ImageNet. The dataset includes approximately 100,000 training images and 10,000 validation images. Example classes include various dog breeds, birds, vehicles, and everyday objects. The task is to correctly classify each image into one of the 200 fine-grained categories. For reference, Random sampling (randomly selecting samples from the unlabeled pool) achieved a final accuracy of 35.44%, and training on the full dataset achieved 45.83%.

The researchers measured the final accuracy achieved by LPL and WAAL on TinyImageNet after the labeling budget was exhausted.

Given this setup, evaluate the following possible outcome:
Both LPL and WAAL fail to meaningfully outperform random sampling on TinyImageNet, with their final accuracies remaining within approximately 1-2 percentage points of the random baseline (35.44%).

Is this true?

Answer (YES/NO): NO